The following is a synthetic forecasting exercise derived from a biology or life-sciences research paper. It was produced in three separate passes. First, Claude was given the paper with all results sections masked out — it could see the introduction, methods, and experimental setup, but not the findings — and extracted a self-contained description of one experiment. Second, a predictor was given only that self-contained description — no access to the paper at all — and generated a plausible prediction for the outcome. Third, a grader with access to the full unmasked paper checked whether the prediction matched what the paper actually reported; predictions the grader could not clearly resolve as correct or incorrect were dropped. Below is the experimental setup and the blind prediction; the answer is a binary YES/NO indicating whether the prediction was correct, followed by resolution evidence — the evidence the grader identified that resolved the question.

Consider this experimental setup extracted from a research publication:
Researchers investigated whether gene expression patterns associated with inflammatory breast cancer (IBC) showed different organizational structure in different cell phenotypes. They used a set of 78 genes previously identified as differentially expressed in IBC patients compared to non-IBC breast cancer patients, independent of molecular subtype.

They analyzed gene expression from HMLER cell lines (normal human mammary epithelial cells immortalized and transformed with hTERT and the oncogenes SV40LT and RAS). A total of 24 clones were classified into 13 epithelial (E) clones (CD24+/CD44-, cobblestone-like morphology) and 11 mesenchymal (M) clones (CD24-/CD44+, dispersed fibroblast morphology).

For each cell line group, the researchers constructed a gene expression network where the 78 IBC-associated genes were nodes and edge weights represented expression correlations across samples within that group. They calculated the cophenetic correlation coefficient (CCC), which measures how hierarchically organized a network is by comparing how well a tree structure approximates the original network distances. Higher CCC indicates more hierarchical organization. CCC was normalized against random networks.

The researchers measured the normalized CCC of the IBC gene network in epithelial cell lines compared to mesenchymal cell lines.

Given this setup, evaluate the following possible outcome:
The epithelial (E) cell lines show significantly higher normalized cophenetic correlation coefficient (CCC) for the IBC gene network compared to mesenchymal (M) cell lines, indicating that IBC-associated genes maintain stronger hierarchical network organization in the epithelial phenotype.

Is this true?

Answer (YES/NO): YES